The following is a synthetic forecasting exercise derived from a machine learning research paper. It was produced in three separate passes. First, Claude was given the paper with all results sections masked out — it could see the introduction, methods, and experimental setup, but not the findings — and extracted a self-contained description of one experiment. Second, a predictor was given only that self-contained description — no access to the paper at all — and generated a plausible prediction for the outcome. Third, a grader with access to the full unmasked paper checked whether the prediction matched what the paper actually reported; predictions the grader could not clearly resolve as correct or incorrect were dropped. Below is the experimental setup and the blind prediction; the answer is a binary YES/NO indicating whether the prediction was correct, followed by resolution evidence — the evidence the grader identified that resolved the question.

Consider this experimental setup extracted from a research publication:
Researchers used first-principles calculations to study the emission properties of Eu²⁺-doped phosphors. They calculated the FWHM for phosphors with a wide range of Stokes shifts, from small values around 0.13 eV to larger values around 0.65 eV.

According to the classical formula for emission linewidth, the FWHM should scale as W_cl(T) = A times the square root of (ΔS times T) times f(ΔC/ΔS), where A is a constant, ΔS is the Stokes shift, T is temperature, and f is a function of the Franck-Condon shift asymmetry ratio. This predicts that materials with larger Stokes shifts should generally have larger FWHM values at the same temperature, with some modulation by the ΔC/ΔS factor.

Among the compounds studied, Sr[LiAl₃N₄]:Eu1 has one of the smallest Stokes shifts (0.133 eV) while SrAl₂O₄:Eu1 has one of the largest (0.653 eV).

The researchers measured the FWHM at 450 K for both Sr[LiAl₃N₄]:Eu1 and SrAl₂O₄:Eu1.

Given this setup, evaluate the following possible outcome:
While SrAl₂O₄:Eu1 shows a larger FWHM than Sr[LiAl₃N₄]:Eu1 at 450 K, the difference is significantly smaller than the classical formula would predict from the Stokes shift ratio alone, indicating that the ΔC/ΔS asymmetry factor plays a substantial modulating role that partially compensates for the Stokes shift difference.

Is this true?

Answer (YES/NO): NO